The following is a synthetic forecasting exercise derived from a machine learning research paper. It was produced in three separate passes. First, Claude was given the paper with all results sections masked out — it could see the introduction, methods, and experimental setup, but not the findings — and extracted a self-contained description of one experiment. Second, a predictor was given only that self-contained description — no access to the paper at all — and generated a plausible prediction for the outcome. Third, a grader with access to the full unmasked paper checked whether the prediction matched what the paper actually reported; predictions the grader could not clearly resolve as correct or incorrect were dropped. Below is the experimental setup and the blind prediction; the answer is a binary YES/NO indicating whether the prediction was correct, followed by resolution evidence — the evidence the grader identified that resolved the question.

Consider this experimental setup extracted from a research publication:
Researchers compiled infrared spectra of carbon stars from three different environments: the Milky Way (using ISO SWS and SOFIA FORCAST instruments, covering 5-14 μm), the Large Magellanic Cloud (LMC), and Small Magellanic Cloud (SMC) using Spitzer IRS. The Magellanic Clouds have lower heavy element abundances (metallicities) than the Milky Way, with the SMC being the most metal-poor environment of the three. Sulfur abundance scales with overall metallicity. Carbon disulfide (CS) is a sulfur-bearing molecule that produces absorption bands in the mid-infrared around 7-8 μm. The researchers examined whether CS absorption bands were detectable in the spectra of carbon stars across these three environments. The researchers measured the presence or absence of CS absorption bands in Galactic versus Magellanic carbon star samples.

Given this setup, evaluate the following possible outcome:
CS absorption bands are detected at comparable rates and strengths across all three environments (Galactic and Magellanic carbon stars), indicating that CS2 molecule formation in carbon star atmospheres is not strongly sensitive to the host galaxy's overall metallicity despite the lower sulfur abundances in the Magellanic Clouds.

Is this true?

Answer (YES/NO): NO